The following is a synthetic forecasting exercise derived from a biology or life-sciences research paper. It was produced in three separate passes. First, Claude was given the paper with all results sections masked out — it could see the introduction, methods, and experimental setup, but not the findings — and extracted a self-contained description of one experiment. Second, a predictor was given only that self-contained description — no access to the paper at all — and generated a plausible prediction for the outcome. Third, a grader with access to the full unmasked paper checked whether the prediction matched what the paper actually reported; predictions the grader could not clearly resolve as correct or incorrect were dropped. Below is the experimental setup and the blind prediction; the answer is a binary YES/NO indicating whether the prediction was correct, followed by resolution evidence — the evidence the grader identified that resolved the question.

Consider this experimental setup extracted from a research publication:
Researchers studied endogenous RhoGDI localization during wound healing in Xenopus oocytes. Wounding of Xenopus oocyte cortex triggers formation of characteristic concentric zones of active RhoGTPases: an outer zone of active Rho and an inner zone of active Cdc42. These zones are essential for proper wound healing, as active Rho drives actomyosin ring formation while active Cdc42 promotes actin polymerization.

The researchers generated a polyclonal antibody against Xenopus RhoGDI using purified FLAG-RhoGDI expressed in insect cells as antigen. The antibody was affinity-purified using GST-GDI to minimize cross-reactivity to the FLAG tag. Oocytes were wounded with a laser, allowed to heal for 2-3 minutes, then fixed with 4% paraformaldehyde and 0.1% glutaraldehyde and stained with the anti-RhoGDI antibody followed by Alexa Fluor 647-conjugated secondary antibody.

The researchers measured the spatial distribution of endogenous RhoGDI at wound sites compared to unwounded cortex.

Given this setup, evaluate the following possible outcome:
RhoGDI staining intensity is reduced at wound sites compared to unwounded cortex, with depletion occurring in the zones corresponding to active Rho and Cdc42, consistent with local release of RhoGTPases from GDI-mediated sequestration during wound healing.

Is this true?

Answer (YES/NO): NO